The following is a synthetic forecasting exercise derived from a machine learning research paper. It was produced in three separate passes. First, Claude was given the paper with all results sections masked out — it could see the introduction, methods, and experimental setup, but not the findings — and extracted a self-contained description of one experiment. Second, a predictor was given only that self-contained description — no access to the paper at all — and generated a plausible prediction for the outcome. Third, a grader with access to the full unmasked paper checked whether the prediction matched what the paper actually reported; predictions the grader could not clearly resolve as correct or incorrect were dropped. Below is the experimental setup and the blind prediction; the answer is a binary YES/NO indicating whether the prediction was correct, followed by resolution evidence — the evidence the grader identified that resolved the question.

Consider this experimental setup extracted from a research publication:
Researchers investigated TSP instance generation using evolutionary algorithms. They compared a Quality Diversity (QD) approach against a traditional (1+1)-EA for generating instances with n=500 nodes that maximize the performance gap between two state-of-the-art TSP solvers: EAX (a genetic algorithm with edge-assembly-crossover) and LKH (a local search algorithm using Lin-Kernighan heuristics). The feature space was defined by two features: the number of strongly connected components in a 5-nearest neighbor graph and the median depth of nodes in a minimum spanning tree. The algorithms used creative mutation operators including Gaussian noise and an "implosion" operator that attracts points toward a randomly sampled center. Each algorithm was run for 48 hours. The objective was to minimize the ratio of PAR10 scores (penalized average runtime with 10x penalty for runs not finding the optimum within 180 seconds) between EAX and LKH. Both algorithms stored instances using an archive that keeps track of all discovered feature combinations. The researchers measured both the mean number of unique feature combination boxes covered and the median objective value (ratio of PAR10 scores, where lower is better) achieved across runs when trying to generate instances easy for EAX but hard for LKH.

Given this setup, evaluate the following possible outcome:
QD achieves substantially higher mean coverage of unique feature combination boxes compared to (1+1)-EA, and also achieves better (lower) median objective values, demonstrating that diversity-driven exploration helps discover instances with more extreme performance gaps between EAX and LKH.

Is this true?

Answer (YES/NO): NO